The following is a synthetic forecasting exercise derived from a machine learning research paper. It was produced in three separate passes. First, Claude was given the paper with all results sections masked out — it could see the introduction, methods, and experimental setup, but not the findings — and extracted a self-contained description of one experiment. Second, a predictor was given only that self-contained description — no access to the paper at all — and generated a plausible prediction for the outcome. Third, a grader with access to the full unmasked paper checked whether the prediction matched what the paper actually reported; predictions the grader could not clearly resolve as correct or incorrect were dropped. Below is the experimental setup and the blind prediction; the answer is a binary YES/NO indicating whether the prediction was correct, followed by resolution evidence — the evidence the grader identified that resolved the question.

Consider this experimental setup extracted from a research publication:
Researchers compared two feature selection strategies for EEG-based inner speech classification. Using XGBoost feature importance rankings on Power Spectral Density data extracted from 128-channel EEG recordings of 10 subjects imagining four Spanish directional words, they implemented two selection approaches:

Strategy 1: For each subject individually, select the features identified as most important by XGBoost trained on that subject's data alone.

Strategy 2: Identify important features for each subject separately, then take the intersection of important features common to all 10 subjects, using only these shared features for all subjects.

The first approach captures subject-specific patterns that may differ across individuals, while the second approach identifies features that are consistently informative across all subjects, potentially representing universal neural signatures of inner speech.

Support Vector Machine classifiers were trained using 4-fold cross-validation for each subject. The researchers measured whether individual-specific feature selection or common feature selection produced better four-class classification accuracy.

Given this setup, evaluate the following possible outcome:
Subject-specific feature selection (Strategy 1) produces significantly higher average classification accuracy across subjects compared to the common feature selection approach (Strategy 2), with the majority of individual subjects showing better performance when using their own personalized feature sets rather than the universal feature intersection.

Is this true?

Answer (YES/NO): NO